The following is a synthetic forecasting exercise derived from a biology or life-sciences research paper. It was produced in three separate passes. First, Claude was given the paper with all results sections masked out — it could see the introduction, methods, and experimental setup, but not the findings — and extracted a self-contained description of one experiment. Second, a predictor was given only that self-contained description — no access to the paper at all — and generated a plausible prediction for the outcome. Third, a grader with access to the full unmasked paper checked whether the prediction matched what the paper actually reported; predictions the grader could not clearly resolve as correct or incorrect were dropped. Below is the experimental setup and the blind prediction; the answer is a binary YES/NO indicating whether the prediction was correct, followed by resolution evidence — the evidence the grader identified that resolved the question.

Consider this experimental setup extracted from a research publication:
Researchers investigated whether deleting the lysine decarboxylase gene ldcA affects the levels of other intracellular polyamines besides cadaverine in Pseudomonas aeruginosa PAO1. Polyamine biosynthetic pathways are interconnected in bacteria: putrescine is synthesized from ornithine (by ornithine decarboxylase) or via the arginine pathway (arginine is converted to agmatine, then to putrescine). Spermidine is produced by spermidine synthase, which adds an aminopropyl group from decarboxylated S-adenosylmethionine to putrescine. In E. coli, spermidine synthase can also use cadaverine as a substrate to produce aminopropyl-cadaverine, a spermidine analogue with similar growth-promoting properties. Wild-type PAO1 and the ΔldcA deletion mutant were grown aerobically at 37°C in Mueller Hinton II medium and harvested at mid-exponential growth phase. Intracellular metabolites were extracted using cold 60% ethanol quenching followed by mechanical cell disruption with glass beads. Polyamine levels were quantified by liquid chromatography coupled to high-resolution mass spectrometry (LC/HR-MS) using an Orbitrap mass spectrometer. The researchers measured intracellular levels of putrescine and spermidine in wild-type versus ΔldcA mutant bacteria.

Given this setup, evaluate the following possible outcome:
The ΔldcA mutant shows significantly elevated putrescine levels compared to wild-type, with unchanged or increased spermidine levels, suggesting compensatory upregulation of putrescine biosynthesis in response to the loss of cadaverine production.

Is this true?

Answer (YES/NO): NO